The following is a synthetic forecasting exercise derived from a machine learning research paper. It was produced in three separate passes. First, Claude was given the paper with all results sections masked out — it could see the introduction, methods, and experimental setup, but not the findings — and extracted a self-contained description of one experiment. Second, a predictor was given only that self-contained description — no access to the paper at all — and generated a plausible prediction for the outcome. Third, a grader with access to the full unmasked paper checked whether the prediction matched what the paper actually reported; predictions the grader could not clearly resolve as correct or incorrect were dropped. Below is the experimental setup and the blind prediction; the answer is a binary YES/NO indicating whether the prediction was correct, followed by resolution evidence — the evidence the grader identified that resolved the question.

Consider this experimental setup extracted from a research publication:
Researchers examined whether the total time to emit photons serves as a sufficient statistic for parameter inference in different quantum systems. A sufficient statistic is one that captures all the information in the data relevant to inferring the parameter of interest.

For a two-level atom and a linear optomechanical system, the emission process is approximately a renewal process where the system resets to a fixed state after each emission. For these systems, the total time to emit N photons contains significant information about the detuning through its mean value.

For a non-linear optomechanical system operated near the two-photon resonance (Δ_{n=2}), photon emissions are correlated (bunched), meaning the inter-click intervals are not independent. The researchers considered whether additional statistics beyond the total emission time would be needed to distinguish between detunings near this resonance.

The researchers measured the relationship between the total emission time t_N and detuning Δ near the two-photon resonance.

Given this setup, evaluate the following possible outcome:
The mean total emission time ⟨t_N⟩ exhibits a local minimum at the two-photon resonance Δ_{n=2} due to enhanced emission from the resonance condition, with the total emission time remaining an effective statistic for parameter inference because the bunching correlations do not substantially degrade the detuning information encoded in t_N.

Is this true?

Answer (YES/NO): NO